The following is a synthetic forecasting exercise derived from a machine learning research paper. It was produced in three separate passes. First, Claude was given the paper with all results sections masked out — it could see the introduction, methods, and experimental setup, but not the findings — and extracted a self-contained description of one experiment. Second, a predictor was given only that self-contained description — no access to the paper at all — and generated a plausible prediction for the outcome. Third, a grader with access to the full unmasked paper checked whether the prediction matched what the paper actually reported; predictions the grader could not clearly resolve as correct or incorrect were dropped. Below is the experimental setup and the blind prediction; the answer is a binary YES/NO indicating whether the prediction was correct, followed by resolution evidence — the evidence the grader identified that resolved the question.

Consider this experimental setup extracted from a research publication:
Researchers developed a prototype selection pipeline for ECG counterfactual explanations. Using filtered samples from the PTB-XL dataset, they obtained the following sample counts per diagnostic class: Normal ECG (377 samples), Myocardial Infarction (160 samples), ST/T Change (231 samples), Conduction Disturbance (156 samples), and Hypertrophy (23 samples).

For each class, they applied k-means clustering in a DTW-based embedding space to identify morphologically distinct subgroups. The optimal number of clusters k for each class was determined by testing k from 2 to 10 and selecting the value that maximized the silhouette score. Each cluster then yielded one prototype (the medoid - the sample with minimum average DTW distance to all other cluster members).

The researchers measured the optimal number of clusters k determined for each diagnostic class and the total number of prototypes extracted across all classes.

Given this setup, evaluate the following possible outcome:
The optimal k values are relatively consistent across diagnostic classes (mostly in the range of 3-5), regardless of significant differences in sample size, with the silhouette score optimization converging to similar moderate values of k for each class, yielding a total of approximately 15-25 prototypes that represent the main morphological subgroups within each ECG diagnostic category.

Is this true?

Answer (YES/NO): NO